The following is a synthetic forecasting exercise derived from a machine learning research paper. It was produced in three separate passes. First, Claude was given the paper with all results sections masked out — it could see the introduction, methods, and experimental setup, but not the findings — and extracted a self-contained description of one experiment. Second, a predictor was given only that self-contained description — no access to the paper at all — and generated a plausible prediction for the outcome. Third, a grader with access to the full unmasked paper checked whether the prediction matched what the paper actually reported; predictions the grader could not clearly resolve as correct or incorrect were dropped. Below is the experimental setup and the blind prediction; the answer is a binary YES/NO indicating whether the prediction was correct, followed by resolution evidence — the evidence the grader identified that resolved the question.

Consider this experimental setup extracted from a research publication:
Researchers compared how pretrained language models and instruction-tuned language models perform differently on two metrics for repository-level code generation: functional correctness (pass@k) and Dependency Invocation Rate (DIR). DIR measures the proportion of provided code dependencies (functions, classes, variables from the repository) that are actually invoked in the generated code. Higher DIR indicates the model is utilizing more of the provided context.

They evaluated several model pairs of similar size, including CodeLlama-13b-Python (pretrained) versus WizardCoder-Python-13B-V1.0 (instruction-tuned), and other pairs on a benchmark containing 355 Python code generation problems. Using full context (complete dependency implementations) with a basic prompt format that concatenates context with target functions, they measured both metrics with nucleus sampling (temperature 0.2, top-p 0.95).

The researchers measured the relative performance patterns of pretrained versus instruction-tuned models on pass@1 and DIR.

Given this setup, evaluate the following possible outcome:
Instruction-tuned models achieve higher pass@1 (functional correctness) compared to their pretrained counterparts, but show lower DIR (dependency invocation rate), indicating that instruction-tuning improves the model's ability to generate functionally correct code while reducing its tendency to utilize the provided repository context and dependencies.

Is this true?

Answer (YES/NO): NO